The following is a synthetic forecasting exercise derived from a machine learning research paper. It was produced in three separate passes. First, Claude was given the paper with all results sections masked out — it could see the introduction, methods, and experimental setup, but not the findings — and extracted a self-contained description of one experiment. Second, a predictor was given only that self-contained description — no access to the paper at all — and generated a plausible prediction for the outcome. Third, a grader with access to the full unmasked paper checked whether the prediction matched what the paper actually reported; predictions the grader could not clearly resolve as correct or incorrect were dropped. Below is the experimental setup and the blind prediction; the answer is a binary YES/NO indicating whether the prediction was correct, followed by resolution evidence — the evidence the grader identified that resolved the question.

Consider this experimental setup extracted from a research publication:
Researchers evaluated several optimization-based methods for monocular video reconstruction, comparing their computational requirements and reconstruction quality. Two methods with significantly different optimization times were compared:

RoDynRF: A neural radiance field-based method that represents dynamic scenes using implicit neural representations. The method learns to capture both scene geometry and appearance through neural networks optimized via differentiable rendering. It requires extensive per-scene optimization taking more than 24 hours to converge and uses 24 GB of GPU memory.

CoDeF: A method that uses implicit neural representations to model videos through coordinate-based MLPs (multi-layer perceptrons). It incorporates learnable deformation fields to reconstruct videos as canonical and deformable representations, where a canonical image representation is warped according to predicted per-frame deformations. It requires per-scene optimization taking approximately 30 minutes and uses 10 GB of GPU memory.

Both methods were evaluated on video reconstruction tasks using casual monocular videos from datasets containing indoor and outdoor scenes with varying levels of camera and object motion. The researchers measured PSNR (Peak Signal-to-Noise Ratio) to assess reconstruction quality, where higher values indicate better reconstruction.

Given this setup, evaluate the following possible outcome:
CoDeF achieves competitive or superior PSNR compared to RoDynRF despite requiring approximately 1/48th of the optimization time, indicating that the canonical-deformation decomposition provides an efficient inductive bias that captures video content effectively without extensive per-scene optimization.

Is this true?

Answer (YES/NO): YES